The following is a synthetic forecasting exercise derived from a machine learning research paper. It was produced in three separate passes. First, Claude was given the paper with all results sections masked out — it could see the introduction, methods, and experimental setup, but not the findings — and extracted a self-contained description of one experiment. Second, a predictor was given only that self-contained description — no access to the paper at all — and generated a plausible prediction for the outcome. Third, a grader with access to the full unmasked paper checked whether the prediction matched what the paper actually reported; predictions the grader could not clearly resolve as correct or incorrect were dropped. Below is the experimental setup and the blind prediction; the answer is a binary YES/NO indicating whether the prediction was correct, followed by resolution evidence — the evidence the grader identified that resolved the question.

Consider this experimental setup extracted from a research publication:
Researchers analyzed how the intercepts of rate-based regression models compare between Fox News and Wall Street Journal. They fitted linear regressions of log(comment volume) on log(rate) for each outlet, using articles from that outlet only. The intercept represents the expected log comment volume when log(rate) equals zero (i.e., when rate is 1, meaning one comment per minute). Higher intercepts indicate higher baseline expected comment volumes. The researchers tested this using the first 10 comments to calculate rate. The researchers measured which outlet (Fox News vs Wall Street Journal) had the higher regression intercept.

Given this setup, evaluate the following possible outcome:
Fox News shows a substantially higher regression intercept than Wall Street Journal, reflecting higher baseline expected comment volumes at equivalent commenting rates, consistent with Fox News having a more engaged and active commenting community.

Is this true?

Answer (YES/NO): YES